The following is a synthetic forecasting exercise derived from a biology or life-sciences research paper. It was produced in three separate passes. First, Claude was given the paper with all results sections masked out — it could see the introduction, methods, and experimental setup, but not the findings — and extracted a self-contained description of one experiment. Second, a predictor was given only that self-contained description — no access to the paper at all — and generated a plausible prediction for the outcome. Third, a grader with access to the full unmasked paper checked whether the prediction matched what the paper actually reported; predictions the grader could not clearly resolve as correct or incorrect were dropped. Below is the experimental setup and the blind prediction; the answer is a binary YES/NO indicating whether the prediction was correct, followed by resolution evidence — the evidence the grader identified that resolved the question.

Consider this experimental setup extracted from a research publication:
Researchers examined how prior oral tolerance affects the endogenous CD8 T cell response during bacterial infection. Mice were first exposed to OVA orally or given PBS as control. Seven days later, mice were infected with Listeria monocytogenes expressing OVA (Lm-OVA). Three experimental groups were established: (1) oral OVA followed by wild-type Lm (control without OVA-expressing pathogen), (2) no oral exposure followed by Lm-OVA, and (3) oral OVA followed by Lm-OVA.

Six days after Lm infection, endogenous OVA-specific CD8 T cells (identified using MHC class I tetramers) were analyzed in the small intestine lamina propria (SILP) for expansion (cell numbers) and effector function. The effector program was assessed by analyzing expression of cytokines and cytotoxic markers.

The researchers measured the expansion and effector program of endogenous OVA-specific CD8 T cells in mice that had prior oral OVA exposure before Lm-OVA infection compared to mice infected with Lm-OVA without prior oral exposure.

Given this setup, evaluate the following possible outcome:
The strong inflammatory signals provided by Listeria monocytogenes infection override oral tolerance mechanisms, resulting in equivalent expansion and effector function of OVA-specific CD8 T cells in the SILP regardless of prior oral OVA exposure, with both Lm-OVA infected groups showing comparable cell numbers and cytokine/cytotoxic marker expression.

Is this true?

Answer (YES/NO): NO